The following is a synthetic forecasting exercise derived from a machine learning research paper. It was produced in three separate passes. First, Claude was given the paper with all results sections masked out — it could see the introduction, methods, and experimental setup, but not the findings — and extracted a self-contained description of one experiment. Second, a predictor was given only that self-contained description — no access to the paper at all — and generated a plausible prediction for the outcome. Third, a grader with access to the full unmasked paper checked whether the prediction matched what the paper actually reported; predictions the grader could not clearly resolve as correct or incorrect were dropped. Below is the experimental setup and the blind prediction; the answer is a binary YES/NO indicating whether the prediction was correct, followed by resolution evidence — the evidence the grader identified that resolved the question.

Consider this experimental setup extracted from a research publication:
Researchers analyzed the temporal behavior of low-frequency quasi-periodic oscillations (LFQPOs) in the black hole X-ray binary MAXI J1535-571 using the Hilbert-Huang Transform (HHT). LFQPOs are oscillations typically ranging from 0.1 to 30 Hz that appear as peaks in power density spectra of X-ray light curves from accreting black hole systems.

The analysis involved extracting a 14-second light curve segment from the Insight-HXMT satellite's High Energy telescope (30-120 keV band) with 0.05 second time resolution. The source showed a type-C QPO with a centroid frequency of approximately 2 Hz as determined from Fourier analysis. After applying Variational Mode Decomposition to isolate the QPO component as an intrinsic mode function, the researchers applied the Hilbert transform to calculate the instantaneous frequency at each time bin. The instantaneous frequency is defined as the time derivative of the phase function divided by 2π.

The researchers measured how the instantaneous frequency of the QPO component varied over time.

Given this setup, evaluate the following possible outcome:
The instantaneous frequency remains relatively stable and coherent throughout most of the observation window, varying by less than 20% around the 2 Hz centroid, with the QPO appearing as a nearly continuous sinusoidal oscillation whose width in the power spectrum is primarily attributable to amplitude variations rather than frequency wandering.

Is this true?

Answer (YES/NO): NO